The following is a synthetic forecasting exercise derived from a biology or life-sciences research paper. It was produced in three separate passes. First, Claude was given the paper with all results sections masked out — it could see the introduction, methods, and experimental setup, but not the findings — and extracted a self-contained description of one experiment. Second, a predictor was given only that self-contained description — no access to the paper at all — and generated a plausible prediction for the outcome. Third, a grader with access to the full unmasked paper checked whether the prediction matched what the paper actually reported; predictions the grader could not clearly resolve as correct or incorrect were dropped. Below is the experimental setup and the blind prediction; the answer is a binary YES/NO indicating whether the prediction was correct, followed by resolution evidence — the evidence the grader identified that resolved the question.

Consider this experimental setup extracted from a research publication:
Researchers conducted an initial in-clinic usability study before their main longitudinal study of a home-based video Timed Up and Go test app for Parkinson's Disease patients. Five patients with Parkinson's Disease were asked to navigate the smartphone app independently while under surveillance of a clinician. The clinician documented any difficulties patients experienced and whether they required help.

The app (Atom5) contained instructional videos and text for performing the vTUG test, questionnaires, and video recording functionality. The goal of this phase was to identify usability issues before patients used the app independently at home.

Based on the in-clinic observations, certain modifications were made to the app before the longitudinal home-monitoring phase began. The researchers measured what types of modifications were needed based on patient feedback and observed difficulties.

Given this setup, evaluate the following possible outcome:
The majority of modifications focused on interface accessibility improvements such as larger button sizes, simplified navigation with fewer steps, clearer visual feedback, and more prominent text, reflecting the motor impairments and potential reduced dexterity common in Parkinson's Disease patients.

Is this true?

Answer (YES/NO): NO